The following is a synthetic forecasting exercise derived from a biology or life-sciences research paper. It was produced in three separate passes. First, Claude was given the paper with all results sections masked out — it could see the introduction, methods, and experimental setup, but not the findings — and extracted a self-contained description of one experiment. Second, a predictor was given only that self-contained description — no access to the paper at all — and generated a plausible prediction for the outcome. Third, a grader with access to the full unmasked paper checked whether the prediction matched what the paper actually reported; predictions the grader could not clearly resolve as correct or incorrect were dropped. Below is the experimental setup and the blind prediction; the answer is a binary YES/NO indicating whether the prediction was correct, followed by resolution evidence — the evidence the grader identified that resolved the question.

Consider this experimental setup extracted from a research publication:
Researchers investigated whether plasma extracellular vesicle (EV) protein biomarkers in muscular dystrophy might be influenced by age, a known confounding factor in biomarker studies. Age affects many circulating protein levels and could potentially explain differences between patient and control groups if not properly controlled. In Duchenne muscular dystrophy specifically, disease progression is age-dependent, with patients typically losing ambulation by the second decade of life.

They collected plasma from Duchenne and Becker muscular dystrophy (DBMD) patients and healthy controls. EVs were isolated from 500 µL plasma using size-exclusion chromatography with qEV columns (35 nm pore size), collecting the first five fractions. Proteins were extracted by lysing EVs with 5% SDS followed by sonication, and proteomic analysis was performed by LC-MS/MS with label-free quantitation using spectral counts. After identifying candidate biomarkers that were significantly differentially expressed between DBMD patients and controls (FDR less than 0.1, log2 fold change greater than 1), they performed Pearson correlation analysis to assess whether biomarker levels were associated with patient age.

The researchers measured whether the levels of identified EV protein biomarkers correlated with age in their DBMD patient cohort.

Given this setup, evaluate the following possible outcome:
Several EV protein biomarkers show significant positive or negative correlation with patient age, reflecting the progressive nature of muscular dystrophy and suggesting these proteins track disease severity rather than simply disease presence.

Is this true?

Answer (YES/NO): YES